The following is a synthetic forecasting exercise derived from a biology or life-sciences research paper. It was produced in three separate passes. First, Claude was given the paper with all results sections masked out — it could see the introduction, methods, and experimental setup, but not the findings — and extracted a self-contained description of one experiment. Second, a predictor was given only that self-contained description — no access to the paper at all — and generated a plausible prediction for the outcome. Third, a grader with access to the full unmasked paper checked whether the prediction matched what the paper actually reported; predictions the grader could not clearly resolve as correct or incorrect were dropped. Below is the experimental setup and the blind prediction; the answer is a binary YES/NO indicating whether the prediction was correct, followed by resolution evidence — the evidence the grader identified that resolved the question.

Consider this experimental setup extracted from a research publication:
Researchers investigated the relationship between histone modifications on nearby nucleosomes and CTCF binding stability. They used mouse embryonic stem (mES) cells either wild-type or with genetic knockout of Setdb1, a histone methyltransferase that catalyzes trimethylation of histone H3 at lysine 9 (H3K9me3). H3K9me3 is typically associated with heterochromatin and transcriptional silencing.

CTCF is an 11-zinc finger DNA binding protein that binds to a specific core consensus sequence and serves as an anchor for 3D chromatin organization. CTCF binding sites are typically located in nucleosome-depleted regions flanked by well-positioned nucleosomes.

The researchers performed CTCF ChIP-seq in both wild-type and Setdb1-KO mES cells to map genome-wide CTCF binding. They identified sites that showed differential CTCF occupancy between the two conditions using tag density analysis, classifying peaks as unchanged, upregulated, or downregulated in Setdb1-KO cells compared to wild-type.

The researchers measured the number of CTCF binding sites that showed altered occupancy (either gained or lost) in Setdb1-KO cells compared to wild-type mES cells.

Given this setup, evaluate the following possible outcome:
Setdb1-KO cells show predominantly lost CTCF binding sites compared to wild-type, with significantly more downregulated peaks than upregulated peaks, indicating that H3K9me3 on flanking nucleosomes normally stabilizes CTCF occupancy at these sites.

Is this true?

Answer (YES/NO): NO